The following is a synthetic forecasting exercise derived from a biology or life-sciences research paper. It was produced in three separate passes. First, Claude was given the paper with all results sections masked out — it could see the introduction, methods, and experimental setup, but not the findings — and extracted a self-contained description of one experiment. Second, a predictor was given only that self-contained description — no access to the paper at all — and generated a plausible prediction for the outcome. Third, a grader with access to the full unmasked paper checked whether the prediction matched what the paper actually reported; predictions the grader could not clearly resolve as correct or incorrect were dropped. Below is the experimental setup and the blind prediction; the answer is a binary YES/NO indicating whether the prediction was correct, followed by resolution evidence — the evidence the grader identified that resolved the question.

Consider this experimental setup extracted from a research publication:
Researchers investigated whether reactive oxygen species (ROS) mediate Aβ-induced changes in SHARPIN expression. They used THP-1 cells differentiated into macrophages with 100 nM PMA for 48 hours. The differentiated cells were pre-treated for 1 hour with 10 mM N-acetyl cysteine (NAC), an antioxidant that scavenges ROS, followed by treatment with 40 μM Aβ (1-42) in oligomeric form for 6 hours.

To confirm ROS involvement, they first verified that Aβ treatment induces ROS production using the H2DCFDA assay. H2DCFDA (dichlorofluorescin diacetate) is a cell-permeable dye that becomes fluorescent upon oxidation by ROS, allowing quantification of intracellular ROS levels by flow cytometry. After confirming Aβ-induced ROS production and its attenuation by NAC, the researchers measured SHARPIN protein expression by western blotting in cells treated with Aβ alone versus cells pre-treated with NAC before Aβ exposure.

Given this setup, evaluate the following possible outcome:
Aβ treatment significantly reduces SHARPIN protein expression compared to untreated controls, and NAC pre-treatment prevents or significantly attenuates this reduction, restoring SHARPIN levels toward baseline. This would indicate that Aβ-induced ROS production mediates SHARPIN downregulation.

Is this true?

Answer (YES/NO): NO